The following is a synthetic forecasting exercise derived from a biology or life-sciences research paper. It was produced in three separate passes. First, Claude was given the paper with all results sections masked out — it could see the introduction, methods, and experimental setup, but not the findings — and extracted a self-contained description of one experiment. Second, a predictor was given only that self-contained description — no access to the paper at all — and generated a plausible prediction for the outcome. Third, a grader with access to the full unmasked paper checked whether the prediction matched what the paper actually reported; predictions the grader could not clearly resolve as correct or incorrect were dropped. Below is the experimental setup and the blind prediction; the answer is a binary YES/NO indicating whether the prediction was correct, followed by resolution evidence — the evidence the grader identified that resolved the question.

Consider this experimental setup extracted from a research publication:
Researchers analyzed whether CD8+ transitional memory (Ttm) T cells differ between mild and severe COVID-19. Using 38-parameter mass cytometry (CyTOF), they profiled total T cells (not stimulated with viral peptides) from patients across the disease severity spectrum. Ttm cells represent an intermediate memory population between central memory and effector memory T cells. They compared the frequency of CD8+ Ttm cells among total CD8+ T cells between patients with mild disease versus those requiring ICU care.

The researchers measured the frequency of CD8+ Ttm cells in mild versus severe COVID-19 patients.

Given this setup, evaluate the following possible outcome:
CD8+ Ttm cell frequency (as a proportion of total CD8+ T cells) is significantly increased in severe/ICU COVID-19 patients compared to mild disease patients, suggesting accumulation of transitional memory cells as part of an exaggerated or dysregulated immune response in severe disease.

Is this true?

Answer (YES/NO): NO